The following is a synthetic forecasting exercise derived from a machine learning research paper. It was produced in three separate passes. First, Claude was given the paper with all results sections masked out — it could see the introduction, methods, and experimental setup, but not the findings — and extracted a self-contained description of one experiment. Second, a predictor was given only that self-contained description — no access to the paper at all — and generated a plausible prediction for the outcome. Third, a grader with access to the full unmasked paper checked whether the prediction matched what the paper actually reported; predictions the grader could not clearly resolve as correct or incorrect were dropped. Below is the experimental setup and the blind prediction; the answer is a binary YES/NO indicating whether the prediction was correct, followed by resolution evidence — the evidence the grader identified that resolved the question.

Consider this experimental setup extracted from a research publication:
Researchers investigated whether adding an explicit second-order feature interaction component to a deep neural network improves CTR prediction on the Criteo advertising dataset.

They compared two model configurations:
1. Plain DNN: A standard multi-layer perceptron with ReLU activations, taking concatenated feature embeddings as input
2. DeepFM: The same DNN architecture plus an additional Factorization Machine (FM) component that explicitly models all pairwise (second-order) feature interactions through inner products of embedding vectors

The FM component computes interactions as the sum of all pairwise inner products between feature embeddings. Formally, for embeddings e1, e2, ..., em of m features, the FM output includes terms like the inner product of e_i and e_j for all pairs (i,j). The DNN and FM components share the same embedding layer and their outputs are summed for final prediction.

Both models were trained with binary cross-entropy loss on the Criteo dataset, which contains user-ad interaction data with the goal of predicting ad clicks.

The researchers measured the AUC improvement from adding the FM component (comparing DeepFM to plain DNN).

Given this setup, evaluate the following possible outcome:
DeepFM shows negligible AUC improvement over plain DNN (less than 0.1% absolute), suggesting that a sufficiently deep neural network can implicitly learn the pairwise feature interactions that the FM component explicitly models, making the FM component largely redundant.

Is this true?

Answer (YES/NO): NO